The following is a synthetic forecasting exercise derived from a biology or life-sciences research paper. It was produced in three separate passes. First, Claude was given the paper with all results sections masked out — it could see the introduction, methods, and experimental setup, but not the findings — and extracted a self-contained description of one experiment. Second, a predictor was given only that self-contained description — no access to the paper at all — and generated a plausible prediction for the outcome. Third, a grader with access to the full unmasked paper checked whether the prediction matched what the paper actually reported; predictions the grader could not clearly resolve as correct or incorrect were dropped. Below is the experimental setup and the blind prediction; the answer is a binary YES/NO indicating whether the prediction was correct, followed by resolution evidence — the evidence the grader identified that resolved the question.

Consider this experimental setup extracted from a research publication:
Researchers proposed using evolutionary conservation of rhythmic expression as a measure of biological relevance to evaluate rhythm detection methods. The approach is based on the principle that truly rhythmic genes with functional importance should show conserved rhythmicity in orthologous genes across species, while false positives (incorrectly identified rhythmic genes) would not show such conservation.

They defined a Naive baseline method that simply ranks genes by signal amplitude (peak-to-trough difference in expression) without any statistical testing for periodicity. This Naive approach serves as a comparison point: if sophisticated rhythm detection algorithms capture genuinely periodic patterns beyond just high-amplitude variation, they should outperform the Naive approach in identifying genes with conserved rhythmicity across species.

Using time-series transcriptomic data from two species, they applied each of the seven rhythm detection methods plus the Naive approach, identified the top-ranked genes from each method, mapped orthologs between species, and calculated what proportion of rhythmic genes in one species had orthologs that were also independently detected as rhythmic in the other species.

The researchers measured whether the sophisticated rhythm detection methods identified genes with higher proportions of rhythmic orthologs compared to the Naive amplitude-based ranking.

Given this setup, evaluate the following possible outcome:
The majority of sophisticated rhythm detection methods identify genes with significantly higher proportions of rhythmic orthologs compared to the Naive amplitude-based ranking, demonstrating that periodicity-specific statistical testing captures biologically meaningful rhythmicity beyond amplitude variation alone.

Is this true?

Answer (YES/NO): NO